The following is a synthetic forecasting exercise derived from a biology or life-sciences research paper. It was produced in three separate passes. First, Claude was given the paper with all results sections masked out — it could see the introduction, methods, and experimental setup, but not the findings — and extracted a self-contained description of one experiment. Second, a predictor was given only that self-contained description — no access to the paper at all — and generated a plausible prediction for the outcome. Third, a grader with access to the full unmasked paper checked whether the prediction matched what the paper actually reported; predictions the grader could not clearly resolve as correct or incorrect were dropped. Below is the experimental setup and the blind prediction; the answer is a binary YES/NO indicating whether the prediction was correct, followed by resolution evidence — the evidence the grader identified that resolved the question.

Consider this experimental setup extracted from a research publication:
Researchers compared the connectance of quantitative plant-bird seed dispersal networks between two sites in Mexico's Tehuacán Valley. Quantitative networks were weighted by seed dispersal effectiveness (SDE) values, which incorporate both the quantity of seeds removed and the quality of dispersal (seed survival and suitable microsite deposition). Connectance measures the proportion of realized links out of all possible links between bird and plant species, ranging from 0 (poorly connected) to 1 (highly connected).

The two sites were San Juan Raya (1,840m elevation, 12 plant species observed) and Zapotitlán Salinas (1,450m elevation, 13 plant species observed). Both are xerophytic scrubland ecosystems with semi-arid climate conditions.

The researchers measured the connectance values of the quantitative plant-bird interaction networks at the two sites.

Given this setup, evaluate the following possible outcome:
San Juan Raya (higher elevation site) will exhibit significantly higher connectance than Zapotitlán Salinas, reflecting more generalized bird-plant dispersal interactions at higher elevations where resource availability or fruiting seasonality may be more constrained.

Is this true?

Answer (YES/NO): NO